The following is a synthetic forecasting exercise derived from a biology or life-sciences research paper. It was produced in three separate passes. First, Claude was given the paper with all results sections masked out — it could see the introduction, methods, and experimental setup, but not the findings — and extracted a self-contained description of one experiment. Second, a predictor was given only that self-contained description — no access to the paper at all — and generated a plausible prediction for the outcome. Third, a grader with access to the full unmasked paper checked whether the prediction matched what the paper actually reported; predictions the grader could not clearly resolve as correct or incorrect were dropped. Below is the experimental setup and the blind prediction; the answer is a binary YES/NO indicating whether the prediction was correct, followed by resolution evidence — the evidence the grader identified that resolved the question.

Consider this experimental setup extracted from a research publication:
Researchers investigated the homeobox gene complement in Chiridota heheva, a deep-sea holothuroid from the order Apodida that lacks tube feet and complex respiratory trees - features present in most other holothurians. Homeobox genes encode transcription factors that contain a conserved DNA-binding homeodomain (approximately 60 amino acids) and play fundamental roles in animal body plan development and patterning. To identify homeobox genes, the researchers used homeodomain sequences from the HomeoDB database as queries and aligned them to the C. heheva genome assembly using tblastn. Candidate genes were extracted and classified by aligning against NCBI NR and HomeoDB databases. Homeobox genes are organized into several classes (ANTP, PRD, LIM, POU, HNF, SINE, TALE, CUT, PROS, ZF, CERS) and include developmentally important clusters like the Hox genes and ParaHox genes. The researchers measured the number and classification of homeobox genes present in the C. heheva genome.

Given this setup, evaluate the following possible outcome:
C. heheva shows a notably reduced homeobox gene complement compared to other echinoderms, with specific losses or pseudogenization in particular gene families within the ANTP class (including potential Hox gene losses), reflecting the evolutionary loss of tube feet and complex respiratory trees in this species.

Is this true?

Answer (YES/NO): NO